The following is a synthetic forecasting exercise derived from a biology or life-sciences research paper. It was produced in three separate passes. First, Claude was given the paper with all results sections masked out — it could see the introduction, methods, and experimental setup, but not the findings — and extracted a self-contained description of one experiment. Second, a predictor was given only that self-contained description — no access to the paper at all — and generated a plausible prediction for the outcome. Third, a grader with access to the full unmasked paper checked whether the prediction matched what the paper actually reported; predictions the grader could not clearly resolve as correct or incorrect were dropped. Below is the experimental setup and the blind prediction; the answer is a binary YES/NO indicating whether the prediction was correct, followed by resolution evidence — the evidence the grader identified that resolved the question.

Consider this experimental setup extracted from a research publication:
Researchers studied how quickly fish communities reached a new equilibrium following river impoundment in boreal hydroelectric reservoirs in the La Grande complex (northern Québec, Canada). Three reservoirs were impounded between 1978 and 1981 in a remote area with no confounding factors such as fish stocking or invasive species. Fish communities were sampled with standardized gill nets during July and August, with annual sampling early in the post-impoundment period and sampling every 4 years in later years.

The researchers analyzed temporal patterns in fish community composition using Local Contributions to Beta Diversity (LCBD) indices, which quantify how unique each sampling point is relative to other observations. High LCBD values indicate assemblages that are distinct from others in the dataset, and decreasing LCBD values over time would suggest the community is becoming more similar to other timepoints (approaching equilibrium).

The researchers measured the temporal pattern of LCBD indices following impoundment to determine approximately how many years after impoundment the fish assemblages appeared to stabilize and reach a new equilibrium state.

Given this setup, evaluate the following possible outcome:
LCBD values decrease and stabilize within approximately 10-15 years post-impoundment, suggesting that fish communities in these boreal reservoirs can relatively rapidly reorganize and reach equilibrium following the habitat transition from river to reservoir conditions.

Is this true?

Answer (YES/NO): NO